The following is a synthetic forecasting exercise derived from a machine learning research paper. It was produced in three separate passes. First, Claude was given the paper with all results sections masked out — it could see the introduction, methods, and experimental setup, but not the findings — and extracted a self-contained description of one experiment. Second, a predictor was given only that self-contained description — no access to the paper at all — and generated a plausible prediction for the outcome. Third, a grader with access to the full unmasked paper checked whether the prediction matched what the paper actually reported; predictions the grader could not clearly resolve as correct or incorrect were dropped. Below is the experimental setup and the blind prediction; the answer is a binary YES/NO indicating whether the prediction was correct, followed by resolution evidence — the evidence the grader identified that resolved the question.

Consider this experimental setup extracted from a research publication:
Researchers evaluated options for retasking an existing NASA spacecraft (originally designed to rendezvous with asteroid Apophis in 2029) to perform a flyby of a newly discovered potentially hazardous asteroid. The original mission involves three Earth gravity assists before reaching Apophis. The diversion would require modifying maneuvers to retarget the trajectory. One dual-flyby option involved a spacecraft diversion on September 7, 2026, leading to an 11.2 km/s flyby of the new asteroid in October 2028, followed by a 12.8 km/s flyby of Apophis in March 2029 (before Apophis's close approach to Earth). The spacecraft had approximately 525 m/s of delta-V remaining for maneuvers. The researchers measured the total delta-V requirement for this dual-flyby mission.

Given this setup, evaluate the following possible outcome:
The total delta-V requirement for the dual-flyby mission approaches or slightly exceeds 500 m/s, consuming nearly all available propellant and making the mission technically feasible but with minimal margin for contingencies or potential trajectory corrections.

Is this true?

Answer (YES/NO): YES